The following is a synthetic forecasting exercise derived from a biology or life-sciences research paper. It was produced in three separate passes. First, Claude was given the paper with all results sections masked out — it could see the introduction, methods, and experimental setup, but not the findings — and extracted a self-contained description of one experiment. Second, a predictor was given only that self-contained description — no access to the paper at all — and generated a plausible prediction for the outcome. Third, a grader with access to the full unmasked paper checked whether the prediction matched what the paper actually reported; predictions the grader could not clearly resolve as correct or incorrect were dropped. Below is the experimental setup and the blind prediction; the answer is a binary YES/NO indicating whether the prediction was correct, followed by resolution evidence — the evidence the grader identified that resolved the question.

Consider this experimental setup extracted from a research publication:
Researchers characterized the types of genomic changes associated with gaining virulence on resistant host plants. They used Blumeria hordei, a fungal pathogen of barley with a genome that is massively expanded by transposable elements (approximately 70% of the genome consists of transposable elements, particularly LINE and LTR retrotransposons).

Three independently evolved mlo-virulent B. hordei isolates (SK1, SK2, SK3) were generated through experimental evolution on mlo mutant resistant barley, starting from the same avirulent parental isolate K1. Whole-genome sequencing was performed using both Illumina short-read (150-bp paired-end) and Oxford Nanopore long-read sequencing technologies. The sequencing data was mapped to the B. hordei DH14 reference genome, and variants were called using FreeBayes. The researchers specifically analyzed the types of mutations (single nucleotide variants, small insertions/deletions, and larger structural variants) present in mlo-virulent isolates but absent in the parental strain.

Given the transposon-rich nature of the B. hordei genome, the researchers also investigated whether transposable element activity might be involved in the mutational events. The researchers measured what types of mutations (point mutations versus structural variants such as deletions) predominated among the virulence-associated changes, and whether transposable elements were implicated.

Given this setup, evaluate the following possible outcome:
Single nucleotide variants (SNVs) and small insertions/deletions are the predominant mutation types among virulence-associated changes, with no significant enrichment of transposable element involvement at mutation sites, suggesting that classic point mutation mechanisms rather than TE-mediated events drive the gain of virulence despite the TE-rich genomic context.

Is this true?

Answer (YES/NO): NO